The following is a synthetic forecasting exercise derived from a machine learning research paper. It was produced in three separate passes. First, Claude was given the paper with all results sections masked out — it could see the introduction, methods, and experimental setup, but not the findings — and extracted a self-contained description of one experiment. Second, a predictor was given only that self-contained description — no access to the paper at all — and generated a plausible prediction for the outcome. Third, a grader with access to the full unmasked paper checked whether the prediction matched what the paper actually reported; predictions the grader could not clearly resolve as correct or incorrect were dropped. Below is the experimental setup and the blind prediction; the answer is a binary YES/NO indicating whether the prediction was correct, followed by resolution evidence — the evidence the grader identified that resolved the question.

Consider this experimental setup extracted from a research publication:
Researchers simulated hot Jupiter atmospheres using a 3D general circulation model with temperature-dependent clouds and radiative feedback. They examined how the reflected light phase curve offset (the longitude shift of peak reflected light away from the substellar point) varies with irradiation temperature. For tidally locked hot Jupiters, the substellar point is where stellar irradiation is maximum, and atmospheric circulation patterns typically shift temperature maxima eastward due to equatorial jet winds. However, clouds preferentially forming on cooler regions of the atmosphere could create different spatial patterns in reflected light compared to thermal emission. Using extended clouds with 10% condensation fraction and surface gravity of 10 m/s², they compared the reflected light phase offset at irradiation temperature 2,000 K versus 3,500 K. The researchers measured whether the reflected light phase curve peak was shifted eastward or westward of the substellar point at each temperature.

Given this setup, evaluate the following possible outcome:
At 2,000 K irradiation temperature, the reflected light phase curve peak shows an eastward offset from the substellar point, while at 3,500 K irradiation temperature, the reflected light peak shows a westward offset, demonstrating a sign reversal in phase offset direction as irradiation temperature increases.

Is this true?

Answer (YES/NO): NO